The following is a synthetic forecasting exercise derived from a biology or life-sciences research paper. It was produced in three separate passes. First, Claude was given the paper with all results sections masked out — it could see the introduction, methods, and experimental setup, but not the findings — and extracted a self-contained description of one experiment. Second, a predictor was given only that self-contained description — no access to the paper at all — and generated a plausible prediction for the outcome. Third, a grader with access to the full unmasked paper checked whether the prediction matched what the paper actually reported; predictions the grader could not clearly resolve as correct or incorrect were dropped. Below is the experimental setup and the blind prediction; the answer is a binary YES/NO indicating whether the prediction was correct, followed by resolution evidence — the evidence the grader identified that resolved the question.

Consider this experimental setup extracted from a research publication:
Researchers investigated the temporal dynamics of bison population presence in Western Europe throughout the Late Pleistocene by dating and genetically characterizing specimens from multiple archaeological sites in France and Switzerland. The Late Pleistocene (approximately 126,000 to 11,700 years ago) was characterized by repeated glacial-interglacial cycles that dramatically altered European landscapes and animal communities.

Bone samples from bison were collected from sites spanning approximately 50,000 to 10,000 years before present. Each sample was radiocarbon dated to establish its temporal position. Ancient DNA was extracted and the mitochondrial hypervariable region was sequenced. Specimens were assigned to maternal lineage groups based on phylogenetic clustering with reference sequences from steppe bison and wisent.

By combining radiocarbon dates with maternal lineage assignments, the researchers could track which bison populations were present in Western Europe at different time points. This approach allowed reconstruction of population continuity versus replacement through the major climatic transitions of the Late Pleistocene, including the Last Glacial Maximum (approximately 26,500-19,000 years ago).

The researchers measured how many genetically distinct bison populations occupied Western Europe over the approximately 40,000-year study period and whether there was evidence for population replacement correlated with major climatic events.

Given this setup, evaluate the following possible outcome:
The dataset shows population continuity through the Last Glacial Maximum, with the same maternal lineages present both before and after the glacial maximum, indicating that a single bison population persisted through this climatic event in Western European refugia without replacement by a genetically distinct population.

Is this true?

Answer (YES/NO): NO